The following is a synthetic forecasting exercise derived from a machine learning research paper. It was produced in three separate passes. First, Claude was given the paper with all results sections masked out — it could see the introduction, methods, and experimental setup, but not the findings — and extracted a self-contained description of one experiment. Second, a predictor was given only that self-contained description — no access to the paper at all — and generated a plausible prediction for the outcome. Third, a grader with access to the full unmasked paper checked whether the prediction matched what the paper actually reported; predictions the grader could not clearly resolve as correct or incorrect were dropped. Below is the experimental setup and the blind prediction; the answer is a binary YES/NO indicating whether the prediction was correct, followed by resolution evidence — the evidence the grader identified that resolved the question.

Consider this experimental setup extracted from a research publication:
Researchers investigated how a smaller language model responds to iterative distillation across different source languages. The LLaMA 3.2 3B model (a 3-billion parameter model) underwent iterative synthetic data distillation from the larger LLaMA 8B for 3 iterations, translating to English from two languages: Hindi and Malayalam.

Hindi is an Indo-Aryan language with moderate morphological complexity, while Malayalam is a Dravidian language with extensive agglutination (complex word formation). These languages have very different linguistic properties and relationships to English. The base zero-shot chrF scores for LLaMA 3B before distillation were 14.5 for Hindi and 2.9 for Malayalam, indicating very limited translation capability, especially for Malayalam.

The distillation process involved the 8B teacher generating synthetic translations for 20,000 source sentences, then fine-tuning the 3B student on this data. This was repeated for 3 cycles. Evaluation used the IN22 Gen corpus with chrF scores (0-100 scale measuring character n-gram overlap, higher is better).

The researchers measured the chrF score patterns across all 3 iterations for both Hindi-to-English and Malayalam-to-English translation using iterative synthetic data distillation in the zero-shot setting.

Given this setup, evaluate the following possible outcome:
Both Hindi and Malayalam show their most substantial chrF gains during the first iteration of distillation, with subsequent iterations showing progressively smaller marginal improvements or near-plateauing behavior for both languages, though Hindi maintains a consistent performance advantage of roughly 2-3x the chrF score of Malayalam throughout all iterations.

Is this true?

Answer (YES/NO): NO